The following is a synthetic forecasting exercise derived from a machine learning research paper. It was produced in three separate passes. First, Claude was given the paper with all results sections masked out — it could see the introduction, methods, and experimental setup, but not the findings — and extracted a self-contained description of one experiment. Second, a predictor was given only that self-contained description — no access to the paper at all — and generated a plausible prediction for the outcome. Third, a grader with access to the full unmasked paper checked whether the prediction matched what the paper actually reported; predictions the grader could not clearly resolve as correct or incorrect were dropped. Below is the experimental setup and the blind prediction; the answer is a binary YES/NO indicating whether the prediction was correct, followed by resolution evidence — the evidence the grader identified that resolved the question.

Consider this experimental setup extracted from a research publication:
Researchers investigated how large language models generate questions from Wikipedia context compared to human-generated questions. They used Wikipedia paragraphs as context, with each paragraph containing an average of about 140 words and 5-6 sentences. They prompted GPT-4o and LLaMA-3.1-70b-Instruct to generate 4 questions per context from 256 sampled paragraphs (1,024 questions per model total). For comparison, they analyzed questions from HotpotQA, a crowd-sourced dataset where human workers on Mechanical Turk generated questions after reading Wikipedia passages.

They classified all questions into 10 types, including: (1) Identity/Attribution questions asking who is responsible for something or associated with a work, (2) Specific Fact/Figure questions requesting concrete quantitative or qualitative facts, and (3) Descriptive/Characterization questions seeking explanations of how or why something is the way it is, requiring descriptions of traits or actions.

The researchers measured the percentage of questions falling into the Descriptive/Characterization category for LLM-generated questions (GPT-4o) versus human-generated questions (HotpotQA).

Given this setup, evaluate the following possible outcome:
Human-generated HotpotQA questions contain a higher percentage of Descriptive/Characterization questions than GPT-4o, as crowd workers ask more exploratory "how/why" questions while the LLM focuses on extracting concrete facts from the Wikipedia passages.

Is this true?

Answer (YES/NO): NO